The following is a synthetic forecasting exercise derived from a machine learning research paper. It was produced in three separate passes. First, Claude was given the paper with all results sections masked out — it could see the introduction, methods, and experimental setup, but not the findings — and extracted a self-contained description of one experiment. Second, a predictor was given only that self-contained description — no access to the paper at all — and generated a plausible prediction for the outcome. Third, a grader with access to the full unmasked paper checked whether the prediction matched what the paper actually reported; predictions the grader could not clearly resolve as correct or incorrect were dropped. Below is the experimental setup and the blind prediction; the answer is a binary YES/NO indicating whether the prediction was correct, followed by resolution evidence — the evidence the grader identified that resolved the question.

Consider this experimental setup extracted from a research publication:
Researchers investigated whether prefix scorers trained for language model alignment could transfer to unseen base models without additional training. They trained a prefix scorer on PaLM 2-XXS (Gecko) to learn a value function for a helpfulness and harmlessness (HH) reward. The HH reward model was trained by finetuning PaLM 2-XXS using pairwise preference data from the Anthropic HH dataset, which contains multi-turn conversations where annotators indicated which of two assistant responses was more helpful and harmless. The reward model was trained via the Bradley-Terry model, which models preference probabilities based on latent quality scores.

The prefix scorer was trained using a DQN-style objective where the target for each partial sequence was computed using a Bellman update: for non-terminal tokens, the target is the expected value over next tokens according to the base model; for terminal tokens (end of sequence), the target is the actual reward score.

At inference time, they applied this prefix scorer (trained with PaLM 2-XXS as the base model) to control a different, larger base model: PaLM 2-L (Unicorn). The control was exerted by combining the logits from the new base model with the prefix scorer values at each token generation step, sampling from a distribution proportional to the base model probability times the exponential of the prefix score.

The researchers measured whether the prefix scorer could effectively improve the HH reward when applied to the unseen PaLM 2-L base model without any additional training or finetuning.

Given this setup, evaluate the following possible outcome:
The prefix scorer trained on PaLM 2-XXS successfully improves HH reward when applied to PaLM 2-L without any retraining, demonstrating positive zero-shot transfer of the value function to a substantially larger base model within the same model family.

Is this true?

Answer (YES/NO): NO